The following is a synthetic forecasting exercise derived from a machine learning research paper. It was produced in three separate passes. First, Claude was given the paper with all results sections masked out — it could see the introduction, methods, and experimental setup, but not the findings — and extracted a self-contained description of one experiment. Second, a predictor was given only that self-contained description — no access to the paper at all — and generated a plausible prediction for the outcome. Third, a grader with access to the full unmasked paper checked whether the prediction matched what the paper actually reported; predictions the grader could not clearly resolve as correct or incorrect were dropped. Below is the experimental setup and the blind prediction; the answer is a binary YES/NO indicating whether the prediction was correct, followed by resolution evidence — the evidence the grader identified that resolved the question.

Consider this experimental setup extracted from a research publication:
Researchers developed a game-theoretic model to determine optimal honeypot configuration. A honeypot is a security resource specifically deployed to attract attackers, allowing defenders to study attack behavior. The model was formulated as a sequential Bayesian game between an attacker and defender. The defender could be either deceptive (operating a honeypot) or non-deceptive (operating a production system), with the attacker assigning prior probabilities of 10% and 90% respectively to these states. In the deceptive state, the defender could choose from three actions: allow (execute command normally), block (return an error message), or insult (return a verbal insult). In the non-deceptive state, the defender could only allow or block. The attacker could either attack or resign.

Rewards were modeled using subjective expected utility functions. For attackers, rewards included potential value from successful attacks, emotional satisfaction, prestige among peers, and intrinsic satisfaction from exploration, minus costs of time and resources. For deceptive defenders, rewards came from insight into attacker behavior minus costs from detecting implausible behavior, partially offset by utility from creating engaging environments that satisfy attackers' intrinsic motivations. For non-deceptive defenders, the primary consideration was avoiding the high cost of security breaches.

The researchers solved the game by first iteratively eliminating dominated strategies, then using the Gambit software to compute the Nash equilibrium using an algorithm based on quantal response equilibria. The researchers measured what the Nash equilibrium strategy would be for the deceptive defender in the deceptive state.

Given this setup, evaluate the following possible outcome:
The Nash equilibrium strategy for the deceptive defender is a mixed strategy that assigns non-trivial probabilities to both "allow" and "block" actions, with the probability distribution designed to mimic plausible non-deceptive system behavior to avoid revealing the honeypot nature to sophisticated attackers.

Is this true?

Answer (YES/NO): NO